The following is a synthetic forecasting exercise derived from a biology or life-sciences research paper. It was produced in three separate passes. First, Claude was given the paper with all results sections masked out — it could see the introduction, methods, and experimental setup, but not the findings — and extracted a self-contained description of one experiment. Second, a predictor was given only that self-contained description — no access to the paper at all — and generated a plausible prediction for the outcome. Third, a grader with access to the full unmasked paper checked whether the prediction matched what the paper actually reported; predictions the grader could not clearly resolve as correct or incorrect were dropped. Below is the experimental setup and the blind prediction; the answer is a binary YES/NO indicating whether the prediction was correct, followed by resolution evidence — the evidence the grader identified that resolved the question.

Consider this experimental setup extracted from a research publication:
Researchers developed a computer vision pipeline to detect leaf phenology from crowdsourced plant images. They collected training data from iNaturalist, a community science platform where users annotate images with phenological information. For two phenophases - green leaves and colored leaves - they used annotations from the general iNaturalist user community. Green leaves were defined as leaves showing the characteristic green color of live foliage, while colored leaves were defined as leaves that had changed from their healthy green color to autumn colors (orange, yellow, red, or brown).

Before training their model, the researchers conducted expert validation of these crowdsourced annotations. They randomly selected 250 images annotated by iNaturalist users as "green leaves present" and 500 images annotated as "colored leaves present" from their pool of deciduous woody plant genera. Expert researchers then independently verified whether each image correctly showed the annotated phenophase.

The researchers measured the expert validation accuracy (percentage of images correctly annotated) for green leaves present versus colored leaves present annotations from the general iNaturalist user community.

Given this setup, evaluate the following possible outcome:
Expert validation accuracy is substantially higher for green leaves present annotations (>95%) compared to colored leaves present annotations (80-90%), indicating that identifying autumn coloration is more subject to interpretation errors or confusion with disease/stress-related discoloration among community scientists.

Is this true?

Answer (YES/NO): NO